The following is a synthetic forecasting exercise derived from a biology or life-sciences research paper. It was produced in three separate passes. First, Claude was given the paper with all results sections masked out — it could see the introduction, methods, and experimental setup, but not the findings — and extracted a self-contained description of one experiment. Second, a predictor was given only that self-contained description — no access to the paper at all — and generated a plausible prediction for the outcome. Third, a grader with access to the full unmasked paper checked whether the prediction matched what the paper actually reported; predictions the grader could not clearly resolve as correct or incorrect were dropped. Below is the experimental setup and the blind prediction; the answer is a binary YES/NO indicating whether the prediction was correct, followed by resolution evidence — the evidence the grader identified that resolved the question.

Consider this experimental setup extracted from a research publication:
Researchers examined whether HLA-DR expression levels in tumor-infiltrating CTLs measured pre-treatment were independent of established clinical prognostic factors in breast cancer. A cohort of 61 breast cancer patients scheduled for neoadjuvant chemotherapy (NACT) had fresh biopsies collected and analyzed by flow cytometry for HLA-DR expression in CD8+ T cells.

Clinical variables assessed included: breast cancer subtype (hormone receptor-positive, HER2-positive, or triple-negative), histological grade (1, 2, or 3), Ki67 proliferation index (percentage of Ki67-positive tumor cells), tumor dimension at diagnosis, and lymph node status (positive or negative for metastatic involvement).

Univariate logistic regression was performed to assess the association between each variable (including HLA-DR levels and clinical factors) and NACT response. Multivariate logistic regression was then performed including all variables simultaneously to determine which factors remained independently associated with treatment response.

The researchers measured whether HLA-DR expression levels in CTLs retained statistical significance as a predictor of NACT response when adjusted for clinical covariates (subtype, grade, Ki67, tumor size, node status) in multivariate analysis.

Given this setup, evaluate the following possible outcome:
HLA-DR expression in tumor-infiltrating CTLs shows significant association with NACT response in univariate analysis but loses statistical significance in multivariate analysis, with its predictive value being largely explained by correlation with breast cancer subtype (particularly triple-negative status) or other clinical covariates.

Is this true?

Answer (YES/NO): NO